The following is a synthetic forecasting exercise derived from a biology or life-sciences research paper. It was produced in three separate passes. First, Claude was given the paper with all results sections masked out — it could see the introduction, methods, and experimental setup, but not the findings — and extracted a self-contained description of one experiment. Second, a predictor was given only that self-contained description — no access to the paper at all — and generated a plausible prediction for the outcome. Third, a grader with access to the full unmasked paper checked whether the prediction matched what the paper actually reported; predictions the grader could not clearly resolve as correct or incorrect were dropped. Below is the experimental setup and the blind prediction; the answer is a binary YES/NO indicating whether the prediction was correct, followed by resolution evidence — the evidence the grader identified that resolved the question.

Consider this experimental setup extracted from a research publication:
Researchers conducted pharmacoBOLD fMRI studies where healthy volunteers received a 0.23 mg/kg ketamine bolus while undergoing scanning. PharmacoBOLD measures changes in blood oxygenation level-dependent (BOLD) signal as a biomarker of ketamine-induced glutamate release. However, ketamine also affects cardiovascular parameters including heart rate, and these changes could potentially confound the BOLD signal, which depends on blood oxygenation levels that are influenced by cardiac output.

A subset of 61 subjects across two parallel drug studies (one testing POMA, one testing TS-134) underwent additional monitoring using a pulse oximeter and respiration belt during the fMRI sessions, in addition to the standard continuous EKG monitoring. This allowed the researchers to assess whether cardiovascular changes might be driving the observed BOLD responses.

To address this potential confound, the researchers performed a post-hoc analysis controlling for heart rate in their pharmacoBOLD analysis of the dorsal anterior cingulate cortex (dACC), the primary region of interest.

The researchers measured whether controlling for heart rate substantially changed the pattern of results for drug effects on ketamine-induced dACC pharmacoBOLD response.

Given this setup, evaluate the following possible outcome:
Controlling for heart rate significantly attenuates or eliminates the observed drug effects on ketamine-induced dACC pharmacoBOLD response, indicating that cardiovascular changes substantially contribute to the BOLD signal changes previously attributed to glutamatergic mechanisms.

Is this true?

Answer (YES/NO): NO